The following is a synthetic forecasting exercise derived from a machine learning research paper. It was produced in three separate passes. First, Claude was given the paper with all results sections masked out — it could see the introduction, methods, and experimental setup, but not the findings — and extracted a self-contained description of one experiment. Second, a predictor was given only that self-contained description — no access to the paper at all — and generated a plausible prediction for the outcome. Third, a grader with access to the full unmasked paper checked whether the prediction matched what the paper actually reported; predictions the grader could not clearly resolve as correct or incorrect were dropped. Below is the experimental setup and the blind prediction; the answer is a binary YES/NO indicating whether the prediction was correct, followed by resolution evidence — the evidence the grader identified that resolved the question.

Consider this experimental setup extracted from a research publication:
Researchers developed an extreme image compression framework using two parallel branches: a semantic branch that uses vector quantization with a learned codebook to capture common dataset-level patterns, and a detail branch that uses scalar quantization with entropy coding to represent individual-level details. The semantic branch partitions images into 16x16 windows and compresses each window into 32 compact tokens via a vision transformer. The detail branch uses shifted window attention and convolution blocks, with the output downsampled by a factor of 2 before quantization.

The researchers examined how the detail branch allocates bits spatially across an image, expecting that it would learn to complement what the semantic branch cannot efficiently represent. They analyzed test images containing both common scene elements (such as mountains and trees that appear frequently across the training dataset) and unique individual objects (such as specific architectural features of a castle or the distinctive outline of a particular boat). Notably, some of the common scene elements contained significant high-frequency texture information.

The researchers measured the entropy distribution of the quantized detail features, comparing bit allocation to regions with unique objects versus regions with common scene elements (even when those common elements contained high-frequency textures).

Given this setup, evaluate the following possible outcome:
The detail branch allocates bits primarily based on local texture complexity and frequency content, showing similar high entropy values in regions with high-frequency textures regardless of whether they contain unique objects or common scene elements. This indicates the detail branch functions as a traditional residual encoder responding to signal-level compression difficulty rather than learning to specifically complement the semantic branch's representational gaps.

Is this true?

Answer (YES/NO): NO